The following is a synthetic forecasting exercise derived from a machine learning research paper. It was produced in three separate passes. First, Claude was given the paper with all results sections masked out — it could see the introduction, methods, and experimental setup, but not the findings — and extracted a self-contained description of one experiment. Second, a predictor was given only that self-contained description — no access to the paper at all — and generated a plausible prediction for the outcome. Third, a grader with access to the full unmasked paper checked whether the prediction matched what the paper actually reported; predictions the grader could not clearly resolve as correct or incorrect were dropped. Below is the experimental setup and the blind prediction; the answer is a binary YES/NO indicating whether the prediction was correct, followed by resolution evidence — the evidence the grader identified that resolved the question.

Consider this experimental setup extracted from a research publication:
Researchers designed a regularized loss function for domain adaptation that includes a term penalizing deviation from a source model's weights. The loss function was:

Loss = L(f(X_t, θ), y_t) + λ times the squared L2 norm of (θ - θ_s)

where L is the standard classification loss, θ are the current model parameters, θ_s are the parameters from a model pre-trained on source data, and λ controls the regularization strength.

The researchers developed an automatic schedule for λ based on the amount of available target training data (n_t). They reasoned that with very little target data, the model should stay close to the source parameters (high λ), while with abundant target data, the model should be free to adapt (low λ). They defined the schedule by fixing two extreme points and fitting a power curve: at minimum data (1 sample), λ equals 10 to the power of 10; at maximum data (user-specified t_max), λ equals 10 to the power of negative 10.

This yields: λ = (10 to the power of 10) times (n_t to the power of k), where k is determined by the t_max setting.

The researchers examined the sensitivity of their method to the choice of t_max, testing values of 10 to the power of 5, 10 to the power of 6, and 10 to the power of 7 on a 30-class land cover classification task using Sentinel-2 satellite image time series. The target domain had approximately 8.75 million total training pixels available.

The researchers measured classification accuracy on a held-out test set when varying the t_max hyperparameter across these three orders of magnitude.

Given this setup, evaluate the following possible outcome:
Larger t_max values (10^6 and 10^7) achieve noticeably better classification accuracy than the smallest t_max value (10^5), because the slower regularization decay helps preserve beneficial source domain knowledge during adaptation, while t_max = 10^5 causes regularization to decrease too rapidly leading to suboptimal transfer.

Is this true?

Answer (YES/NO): YES